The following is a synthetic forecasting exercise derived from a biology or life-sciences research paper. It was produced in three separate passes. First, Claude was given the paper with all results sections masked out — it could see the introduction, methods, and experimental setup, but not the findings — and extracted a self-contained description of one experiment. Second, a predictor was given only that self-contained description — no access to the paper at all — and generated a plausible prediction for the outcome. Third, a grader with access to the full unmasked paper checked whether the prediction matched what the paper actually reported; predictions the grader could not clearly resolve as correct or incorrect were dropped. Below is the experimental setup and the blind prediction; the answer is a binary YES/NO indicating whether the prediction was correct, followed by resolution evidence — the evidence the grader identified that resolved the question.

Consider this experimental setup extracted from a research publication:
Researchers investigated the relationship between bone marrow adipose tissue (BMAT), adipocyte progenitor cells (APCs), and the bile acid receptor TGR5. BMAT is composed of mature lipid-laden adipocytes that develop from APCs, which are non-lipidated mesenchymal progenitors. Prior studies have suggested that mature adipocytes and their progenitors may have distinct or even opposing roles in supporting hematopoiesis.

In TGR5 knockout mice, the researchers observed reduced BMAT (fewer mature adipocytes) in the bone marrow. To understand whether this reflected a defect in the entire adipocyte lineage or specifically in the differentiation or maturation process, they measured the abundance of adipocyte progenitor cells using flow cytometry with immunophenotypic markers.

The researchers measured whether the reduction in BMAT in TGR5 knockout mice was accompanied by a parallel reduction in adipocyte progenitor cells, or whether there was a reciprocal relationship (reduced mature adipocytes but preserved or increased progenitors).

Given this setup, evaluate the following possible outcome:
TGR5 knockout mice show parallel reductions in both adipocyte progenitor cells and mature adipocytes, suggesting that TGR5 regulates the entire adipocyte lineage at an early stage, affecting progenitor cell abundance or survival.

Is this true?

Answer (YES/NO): NO